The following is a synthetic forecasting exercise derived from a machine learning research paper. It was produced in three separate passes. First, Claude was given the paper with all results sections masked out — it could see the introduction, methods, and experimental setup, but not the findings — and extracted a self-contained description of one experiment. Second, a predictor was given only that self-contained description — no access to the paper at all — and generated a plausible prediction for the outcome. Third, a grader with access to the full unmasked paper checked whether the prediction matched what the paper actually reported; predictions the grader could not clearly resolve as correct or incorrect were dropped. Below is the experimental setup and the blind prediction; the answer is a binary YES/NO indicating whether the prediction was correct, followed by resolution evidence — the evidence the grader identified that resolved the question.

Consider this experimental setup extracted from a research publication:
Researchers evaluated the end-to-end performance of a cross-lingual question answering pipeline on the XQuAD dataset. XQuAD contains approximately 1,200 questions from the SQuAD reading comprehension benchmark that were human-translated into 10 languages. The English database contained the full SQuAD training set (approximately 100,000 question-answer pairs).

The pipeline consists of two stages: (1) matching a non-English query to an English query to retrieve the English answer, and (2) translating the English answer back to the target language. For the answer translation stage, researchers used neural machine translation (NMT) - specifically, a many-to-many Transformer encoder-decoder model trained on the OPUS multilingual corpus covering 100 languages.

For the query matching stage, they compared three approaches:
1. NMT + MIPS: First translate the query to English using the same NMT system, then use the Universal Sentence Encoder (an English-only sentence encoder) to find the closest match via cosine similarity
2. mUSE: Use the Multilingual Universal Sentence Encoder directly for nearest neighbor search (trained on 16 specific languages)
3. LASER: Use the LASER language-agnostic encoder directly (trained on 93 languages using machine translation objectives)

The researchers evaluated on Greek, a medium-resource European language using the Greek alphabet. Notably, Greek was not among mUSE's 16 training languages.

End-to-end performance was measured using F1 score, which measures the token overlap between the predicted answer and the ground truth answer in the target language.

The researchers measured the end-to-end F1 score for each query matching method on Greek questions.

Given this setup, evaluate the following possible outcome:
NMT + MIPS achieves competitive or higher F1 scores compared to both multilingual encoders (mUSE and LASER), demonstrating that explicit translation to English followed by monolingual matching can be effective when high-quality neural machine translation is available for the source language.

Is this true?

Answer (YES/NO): YES